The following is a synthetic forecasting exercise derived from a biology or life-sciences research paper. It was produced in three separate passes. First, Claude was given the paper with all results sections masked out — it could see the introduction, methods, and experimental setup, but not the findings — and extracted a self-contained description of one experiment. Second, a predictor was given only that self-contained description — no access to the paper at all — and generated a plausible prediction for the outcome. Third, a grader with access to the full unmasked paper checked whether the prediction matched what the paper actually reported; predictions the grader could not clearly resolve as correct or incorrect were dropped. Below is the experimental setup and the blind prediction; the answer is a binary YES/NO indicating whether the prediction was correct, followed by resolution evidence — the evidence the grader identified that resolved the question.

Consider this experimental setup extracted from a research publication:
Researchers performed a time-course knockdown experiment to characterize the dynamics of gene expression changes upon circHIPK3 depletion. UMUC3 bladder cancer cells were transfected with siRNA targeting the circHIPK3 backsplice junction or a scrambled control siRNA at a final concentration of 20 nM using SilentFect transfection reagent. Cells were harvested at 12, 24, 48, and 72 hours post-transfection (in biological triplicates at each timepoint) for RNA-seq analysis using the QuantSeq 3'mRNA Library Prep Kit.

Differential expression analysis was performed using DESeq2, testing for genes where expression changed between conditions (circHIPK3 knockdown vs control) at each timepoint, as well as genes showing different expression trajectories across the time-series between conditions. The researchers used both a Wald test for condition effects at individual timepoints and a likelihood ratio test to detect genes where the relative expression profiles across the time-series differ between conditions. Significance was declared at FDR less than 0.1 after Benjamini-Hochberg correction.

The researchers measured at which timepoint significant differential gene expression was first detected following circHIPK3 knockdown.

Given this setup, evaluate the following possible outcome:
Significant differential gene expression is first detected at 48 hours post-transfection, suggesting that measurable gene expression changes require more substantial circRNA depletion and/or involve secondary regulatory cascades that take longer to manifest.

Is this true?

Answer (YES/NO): NO